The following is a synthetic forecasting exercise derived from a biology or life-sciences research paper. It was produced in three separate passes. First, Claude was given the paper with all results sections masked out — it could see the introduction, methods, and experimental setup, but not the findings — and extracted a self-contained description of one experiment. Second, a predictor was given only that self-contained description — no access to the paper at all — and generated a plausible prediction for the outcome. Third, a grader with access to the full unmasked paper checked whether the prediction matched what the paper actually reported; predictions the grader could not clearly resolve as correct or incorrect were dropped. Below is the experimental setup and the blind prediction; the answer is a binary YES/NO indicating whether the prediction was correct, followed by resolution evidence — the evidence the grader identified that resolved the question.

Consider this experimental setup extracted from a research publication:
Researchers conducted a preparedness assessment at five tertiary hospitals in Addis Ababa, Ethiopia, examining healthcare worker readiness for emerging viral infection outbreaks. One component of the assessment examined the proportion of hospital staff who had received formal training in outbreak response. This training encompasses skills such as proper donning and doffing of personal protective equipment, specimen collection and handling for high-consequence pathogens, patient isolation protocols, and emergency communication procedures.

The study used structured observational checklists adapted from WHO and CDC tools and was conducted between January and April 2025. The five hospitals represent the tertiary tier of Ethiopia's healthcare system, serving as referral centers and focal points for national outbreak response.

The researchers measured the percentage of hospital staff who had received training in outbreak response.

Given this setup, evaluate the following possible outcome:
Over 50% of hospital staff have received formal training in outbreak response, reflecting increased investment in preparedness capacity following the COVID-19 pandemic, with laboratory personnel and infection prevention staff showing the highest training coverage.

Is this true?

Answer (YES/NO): NO